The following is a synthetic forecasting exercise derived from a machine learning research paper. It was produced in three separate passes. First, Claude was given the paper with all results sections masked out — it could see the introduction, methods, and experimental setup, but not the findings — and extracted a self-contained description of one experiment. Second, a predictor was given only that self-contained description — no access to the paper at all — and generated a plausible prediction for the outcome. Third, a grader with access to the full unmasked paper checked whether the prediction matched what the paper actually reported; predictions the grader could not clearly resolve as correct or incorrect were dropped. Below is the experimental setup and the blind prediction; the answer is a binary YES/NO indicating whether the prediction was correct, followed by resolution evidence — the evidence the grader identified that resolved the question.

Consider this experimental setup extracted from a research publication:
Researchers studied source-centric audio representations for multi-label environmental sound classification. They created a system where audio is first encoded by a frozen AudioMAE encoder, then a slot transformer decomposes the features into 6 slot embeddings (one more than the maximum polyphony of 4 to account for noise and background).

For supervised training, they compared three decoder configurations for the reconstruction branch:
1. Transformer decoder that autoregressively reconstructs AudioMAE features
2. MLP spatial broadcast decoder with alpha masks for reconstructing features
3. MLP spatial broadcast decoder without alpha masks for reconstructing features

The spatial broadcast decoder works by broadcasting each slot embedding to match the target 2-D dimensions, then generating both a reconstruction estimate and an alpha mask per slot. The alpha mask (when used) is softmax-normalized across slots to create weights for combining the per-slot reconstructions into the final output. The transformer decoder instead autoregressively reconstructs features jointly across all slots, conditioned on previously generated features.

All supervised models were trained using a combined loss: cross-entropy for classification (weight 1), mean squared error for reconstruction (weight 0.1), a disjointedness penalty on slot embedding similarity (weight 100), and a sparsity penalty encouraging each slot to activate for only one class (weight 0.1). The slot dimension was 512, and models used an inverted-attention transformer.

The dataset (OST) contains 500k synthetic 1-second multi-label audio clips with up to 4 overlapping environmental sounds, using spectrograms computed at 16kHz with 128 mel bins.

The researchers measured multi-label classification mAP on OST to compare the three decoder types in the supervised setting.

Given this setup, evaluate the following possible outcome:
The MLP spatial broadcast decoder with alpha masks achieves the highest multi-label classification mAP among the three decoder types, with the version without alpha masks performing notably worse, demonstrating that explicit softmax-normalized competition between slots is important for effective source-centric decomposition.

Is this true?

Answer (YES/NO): NO